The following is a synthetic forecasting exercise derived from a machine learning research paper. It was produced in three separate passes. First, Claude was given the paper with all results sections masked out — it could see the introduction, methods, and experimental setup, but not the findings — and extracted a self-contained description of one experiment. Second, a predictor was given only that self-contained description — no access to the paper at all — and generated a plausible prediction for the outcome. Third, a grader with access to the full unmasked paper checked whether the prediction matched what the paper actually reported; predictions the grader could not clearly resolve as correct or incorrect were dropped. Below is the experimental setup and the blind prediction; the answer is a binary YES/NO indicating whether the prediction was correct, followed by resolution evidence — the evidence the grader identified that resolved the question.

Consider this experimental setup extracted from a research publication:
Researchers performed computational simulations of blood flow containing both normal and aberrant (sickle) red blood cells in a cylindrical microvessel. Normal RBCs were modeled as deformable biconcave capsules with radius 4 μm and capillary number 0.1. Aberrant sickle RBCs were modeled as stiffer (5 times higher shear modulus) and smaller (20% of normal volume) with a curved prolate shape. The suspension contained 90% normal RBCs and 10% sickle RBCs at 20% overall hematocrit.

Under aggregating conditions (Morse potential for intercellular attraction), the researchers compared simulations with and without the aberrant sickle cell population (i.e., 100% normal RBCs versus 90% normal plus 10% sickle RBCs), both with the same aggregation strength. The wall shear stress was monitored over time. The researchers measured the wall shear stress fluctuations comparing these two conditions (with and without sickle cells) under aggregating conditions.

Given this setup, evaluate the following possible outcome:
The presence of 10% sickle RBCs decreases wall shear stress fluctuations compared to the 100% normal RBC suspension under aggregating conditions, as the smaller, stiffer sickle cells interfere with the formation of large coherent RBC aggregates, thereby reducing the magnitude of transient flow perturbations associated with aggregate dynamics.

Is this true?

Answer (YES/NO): NO